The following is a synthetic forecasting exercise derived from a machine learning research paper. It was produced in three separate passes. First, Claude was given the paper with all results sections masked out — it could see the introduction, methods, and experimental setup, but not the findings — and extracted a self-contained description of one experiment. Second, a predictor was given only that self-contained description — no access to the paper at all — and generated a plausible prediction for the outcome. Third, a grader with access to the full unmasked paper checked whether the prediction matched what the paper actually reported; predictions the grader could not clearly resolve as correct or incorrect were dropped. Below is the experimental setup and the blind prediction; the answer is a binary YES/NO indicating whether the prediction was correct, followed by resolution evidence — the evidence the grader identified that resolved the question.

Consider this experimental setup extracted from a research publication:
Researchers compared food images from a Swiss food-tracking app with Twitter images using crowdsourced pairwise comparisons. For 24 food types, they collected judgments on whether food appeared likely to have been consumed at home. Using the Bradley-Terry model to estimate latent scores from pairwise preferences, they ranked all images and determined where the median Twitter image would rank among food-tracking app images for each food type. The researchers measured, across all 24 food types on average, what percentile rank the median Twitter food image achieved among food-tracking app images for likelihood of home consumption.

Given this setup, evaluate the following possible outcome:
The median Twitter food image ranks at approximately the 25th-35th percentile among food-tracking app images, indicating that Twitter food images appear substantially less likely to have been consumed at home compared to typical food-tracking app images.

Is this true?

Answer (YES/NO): YES